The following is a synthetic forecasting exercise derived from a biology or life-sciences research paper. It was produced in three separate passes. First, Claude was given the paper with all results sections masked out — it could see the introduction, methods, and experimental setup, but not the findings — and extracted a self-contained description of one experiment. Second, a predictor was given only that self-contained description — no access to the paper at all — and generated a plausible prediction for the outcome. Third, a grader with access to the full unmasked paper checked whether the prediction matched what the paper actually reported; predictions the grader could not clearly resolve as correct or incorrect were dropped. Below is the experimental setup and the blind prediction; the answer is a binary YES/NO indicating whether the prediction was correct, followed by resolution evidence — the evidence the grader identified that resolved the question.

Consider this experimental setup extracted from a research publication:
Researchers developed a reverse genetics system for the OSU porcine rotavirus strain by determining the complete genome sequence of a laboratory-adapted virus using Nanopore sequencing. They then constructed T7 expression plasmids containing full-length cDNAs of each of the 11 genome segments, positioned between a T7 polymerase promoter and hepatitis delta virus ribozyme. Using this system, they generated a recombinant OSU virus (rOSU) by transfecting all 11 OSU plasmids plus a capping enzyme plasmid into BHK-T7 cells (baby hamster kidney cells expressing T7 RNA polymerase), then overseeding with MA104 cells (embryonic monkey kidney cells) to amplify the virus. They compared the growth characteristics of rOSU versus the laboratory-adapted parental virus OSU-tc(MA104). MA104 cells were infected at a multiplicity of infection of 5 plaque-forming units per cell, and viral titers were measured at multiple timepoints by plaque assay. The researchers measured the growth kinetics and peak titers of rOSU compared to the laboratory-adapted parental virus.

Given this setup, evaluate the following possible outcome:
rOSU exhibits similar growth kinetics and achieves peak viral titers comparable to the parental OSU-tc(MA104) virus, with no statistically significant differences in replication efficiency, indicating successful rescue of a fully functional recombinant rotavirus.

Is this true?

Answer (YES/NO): NO